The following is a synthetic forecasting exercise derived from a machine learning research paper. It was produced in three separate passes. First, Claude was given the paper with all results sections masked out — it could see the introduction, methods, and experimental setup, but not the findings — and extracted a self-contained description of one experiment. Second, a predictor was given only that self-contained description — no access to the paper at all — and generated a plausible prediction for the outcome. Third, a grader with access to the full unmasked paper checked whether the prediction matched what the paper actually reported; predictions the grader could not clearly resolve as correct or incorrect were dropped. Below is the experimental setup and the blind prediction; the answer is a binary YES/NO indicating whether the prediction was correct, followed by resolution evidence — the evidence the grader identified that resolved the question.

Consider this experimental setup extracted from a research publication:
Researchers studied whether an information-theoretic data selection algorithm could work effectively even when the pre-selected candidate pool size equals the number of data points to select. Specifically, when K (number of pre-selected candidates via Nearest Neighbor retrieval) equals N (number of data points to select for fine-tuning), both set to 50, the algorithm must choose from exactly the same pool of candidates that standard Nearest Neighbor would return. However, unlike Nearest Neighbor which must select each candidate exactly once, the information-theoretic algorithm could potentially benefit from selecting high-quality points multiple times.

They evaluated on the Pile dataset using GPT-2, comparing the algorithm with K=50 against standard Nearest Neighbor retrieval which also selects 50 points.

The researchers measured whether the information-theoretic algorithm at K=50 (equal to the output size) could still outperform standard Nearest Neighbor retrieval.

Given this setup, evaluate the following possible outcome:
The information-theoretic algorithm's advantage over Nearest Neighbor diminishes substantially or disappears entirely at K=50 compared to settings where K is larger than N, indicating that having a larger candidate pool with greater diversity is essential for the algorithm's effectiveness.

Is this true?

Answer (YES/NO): NO